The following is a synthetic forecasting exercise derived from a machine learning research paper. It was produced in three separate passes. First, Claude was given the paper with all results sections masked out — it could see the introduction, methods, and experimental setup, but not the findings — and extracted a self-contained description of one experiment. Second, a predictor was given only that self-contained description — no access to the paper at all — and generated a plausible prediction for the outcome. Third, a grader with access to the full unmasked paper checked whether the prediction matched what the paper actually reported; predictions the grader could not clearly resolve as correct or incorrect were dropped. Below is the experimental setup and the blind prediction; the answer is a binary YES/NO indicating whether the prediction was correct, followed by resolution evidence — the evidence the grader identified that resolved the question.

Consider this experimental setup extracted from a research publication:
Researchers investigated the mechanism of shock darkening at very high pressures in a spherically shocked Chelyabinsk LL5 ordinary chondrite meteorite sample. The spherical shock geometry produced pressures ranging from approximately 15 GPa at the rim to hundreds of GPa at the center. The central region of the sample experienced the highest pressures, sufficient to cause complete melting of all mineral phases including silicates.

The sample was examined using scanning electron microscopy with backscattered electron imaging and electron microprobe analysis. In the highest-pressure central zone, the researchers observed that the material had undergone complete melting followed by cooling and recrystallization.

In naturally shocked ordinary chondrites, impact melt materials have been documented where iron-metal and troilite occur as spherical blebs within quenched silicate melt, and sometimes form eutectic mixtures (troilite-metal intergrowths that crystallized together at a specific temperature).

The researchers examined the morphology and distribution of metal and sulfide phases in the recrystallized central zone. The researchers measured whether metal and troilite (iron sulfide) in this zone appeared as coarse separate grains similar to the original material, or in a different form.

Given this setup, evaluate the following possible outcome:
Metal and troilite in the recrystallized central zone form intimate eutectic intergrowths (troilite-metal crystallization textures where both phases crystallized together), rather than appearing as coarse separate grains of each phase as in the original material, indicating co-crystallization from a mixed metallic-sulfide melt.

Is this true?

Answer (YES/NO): YES